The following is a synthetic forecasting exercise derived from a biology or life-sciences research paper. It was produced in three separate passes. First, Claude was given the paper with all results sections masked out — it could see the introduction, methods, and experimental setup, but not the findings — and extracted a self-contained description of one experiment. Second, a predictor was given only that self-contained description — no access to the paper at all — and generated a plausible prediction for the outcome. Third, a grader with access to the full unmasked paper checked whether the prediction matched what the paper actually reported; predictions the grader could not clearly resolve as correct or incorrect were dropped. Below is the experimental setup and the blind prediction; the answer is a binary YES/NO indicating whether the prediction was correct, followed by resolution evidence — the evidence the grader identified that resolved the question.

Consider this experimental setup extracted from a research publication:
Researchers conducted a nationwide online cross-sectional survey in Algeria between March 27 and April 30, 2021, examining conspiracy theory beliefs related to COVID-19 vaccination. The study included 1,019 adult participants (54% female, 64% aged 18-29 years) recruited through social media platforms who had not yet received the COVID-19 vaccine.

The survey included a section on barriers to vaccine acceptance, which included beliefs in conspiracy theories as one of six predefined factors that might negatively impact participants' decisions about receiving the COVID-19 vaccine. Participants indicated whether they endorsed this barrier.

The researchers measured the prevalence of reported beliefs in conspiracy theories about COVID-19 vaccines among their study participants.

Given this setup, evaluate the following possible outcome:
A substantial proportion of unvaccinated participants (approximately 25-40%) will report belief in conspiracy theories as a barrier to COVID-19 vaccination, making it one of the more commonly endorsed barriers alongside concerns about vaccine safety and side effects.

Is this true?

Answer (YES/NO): NO